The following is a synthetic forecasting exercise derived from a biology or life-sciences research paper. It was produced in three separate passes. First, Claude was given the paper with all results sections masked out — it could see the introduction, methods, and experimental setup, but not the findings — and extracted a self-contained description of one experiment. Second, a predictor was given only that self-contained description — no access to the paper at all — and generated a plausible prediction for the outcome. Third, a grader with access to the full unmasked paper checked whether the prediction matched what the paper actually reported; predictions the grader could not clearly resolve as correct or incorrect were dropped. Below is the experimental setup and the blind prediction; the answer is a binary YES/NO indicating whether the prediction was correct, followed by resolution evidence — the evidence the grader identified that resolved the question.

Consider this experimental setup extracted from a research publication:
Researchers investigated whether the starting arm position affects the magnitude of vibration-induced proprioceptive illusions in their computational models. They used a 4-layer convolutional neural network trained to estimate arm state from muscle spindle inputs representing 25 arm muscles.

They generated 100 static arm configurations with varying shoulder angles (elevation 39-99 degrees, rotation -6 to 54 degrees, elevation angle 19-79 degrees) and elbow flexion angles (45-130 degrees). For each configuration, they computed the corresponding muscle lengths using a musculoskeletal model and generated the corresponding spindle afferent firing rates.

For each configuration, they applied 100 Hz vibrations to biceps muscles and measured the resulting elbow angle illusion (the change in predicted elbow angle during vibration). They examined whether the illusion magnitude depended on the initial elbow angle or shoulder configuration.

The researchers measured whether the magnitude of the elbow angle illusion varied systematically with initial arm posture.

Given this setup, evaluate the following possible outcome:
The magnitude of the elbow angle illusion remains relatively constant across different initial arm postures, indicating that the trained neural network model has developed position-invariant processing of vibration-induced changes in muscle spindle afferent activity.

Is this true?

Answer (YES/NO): NO